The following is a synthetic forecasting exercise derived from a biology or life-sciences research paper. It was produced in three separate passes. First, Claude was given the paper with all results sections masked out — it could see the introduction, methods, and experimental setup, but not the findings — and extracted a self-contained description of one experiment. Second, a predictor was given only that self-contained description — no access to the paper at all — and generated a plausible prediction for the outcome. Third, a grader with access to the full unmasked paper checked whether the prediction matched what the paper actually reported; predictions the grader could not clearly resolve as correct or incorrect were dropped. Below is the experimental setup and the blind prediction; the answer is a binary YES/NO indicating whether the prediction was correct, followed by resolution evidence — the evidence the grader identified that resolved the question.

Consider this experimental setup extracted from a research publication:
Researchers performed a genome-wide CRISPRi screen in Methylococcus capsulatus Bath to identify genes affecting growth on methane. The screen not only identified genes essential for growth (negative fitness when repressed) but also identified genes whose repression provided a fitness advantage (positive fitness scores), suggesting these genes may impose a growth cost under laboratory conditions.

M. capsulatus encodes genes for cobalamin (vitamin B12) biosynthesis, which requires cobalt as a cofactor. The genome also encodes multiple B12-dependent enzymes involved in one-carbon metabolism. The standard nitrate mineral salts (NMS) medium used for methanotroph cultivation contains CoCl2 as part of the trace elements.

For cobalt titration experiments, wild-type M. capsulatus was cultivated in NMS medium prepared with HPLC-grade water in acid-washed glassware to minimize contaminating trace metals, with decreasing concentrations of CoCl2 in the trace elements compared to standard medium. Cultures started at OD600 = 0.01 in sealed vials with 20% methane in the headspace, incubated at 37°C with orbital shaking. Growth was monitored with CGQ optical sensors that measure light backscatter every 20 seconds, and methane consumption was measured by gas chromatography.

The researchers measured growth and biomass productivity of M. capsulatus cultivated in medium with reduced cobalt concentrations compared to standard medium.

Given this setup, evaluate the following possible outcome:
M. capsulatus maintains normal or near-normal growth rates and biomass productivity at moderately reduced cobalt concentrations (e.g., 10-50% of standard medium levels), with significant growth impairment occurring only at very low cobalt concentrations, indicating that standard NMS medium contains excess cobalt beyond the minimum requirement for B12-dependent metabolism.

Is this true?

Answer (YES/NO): NO